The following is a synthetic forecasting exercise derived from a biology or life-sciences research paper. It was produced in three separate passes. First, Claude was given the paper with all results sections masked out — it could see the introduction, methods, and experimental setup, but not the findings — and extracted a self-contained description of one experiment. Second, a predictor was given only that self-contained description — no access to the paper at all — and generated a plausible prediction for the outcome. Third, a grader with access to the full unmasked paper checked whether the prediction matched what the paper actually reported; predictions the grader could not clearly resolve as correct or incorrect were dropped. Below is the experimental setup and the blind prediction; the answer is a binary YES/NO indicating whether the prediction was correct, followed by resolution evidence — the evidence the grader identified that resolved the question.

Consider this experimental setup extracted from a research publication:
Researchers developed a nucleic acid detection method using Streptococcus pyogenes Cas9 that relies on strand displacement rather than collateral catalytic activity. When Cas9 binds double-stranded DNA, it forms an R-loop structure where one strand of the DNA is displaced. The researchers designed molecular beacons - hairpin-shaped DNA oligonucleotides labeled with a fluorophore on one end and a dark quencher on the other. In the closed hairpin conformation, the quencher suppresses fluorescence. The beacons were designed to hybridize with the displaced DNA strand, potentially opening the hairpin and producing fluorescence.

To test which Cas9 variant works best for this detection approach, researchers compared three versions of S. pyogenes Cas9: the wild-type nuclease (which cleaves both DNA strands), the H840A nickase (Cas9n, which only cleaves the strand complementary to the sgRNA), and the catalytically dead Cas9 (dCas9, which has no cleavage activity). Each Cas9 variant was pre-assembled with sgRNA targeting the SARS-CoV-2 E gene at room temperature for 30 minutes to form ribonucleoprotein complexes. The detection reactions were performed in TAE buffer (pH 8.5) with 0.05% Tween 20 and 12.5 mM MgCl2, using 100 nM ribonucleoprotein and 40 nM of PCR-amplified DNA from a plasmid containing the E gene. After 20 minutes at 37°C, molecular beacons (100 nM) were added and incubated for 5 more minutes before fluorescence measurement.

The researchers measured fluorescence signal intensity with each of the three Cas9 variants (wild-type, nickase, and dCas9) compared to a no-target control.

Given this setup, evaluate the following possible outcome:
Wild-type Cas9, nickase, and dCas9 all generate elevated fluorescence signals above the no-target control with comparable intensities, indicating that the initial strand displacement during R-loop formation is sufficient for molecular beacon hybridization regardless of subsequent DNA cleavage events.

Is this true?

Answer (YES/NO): NO